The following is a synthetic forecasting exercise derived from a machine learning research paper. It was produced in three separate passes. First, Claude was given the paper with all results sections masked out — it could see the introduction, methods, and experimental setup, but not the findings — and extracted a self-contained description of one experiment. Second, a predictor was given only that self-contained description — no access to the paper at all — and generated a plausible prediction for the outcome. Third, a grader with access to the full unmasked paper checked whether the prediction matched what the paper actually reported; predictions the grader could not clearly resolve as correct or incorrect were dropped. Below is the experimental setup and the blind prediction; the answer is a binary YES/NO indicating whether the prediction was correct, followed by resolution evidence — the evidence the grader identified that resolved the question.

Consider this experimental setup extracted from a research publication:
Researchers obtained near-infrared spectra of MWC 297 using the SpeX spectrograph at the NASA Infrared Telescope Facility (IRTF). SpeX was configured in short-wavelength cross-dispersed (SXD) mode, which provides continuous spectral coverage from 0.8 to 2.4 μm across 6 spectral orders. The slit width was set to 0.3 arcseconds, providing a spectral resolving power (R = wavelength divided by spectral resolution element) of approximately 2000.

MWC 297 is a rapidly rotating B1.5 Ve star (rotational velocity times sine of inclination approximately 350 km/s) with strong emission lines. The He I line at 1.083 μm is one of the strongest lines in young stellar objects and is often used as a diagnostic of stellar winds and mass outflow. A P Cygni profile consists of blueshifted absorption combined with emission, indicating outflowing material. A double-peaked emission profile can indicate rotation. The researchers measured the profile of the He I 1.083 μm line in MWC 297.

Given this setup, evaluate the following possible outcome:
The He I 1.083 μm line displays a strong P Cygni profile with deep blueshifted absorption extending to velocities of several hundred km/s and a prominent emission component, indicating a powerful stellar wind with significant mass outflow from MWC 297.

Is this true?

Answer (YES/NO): NO